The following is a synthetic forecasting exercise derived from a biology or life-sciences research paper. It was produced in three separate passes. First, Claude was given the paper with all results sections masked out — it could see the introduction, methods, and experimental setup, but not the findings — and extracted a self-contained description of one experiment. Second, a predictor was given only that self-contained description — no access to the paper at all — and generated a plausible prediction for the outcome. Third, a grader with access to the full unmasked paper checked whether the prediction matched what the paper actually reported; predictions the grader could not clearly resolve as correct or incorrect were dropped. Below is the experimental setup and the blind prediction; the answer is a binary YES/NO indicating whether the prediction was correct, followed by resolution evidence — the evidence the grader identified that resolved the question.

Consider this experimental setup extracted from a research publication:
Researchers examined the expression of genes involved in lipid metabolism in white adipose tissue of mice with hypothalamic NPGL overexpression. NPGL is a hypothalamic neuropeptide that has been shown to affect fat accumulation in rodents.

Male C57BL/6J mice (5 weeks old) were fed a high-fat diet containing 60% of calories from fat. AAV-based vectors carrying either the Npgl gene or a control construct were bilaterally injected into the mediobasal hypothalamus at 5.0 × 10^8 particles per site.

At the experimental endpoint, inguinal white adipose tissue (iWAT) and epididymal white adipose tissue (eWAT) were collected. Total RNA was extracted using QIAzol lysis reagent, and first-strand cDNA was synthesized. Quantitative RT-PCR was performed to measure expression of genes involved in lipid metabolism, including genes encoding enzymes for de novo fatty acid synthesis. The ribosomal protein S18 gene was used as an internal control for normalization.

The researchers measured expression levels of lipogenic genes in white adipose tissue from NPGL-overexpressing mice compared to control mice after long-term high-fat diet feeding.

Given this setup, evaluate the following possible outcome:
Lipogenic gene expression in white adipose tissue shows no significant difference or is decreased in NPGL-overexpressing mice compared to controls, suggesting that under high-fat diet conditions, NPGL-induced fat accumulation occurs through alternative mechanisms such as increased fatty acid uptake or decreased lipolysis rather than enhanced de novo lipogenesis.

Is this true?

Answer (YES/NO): YES